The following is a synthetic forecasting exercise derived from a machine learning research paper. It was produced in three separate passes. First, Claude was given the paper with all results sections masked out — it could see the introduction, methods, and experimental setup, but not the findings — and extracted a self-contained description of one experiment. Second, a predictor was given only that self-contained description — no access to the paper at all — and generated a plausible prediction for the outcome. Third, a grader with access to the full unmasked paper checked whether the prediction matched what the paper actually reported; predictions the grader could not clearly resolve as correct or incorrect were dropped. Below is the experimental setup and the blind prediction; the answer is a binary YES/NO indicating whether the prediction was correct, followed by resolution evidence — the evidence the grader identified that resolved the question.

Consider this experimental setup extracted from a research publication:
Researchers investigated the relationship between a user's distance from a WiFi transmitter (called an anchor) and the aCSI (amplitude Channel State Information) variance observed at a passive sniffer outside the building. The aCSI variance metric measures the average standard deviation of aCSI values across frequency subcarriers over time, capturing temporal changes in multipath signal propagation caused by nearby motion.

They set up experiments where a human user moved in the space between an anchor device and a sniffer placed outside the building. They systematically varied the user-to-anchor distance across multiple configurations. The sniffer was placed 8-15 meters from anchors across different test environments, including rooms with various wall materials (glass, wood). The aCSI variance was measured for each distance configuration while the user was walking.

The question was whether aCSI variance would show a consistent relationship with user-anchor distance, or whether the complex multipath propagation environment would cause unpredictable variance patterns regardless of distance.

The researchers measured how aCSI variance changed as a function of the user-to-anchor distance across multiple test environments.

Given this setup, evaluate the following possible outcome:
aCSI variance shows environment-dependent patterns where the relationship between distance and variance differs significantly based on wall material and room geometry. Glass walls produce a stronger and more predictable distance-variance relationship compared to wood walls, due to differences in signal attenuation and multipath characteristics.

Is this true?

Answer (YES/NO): NO